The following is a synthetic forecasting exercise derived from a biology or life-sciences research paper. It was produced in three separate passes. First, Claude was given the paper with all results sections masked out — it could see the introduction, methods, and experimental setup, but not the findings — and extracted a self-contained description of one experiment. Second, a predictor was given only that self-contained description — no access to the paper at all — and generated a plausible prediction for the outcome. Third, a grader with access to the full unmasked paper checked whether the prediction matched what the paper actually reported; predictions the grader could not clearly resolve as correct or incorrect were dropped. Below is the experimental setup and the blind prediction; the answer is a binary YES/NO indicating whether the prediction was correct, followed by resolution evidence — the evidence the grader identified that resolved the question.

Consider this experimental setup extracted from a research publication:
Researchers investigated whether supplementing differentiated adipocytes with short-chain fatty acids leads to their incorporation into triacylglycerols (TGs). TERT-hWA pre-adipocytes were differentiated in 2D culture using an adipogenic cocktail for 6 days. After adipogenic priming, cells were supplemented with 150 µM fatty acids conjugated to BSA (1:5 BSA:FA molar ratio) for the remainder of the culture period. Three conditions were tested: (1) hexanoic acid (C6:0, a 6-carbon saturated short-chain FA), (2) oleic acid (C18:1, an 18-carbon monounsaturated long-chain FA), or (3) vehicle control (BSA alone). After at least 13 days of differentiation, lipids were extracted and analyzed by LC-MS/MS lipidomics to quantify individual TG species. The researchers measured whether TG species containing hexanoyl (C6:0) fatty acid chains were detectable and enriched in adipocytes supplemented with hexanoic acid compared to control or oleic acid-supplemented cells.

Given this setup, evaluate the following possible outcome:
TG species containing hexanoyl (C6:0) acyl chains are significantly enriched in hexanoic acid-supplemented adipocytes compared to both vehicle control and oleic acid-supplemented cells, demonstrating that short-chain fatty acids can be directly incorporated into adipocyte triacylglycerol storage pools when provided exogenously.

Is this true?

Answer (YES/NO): YES